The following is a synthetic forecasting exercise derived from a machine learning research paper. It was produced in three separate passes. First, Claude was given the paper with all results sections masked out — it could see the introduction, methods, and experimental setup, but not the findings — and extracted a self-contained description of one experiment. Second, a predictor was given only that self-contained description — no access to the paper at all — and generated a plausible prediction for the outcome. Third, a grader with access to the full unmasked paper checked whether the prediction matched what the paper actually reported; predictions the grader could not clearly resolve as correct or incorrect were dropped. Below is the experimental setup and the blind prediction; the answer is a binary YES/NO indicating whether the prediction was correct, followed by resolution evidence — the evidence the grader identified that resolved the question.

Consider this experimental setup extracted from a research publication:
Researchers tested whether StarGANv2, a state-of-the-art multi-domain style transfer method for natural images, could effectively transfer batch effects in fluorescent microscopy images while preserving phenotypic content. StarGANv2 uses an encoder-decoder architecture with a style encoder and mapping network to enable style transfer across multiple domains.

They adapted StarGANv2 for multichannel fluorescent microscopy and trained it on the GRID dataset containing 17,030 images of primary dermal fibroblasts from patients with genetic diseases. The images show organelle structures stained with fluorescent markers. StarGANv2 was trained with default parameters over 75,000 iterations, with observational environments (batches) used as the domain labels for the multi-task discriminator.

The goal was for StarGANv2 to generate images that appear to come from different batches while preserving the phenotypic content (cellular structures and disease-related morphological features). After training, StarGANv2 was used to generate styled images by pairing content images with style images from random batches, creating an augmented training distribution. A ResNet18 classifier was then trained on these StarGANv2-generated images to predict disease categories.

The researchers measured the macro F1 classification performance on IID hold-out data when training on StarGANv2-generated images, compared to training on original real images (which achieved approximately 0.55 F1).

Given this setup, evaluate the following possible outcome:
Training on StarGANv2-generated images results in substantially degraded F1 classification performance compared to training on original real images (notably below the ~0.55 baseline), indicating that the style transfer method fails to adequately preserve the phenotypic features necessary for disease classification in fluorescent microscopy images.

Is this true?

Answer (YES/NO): YES